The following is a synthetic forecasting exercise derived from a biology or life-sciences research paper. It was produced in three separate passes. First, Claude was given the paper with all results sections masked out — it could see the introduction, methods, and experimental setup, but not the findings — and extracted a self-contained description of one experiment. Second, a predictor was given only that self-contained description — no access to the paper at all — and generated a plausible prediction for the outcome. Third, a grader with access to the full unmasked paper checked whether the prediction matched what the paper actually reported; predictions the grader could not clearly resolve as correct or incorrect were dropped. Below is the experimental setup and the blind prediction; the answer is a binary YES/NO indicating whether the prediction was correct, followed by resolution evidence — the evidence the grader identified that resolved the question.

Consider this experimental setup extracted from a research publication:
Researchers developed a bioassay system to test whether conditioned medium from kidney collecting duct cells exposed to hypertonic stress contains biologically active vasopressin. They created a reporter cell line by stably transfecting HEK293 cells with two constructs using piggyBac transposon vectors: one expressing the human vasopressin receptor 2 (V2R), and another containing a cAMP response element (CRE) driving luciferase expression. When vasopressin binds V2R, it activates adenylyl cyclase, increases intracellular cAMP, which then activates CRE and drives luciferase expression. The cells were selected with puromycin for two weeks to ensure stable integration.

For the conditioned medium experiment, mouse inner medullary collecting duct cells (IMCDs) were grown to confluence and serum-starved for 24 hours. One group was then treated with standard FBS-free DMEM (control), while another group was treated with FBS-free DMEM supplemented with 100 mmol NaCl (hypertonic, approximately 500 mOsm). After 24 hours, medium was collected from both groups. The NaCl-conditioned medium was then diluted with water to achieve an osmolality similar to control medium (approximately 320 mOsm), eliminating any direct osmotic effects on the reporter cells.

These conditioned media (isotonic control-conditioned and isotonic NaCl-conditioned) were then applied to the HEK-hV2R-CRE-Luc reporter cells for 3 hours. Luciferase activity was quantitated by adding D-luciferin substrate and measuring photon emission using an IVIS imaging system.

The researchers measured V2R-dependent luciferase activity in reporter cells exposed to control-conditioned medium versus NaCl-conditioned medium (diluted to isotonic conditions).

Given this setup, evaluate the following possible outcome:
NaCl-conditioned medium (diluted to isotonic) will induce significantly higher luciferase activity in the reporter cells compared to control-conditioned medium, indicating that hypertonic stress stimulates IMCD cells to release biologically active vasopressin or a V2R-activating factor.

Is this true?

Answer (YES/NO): YES